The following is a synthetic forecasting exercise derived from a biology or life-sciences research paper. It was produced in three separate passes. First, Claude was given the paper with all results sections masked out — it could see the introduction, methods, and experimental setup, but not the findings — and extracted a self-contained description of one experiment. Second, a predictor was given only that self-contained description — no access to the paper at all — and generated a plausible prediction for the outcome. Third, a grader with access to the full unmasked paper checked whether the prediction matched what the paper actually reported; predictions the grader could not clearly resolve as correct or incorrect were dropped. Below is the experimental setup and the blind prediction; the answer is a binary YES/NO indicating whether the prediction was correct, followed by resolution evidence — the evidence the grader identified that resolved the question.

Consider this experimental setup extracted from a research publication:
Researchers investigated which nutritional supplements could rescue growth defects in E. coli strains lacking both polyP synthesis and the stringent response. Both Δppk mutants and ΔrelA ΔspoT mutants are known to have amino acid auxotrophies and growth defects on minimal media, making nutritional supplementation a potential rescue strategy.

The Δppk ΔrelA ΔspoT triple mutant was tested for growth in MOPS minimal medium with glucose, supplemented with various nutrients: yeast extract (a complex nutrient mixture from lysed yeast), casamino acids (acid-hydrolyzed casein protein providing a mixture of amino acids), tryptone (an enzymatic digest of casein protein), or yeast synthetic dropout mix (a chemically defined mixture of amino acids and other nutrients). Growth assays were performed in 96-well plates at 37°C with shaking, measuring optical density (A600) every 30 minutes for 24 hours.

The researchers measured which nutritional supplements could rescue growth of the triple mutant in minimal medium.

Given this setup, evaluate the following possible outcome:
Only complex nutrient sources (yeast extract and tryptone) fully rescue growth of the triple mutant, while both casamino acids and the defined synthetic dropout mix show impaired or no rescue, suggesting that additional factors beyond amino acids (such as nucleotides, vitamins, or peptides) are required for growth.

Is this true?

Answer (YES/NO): NO